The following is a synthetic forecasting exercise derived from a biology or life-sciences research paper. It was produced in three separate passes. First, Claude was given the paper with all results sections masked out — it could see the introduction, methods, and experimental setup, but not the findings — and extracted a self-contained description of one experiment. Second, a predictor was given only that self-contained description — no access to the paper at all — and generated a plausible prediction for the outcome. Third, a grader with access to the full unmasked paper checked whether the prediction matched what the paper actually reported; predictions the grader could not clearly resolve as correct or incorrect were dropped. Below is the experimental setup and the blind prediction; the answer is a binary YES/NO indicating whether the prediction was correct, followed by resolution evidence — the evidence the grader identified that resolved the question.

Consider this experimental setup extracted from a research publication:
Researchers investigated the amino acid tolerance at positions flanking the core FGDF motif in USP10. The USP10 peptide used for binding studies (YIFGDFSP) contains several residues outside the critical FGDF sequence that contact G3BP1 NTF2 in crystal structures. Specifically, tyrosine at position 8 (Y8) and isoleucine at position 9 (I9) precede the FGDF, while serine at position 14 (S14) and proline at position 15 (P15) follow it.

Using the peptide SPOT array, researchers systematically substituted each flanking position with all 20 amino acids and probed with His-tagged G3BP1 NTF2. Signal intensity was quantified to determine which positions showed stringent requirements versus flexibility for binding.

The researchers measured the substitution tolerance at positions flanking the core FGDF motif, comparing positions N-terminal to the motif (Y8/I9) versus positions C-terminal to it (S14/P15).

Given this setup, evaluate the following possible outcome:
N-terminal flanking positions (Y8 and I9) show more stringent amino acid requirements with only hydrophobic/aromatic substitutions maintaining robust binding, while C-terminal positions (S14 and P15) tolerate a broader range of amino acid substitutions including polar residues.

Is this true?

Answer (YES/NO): NO